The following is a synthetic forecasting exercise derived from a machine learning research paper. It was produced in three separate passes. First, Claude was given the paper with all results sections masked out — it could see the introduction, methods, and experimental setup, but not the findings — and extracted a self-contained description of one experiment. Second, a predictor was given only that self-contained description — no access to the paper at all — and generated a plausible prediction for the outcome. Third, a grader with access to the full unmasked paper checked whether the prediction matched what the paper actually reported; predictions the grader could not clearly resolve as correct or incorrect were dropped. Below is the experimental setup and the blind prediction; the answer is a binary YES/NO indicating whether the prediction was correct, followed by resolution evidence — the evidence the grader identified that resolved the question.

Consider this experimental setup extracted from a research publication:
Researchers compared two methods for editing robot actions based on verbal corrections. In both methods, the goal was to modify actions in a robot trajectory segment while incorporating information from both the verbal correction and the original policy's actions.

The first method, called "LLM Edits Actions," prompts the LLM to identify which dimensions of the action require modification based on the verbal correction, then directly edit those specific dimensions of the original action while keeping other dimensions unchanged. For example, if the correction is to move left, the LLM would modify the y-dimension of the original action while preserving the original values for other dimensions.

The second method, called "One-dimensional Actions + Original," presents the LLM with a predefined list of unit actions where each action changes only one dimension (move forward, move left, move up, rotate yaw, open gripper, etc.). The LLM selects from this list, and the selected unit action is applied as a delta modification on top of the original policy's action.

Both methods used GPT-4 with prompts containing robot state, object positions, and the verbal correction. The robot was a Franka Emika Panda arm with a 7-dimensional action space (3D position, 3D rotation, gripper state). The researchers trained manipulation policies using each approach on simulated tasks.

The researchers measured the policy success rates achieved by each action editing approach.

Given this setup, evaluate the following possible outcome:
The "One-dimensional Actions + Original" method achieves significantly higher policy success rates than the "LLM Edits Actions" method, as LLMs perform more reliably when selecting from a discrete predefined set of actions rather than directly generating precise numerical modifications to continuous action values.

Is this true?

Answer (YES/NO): NO